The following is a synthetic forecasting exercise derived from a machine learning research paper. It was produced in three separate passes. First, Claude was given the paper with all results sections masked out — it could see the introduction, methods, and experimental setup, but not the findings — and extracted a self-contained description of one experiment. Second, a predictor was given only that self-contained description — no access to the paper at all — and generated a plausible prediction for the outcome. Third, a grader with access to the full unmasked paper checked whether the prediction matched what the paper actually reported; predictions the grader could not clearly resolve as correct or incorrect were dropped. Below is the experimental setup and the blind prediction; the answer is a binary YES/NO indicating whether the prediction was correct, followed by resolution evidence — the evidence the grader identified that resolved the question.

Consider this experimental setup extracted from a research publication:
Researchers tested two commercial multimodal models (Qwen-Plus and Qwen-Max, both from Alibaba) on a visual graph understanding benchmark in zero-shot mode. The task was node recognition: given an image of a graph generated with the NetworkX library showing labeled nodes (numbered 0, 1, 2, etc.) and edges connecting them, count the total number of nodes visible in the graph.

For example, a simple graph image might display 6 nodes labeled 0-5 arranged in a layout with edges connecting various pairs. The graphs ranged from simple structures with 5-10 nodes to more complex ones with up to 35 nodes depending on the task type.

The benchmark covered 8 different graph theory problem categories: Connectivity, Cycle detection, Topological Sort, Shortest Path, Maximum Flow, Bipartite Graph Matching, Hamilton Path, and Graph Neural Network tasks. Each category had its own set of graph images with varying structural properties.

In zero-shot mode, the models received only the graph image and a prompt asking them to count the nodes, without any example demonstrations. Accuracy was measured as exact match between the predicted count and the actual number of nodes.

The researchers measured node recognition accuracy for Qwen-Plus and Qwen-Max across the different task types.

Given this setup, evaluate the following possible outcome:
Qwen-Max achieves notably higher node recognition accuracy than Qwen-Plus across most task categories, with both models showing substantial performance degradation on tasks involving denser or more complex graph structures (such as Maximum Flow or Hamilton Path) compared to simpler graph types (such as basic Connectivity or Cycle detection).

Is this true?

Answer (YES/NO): NO